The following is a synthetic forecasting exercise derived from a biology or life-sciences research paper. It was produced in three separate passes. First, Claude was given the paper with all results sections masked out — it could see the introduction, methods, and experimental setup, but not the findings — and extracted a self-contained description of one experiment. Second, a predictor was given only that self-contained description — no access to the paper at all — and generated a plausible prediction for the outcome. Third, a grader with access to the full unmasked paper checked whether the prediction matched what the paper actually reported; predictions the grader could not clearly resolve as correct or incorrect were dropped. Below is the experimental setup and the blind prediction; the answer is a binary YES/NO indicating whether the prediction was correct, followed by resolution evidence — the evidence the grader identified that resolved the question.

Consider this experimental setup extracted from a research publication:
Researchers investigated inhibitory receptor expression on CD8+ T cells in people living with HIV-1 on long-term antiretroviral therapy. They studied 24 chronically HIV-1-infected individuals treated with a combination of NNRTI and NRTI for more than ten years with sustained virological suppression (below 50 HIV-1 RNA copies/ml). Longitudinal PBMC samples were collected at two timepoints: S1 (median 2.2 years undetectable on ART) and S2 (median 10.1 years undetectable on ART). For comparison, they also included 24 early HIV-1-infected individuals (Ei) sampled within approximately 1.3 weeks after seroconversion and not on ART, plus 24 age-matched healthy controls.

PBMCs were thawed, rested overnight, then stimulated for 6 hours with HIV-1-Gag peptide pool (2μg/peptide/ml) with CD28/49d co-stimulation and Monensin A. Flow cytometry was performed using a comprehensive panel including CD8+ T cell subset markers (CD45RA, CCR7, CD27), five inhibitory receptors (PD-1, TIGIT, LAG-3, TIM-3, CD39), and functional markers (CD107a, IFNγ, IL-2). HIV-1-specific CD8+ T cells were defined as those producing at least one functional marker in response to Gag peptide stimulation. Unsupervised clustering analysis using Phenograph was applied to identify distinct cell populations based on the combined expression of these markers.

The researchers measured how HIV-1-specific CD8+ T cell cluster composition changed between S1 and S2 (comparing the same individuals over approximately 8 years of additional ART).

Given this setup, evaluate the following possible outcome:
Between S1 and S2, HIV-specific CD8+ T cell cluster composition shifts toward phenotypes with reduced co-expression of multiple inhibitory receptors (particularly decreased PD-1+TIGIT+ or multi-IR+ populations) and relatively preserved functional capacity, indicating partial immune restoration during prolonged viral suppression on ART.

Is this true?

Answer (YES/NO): NO